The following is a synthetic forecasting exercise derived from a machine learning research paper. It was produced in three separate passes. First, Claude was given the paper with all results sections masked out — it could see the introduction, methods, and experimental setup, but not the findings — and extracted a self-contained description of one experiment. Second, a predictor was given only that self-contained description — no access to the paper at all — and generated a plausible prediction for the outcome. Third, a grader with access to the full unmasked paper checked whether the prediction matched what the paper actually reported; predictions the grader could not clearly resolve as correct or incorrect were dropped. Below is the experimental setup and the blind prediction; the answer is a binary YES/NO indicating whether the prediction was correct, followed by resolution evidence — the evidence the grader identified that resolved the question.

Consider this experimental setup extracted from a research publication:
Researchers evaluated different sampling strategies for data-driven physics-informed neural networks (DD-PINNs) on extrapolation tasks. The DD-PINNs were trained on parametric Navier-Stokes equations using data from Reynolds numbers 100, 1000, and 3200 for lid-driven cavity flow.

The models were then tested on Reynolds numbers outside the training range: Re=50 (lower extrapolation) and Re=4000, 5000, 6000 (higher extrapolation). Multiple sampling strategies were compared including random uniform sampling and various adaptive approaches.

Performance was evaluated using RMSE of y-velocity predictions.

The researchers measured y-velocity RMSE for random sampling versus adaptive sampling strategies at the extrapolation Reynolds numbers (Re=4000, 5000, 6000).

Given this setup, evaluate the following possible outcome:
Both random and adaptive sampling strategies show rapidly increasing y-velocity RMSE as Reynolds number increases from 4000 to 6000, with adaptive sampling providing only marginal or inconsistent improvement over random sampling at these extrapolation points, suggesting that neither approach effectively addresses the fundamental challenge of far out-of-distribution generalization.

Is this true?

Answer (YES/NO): NO